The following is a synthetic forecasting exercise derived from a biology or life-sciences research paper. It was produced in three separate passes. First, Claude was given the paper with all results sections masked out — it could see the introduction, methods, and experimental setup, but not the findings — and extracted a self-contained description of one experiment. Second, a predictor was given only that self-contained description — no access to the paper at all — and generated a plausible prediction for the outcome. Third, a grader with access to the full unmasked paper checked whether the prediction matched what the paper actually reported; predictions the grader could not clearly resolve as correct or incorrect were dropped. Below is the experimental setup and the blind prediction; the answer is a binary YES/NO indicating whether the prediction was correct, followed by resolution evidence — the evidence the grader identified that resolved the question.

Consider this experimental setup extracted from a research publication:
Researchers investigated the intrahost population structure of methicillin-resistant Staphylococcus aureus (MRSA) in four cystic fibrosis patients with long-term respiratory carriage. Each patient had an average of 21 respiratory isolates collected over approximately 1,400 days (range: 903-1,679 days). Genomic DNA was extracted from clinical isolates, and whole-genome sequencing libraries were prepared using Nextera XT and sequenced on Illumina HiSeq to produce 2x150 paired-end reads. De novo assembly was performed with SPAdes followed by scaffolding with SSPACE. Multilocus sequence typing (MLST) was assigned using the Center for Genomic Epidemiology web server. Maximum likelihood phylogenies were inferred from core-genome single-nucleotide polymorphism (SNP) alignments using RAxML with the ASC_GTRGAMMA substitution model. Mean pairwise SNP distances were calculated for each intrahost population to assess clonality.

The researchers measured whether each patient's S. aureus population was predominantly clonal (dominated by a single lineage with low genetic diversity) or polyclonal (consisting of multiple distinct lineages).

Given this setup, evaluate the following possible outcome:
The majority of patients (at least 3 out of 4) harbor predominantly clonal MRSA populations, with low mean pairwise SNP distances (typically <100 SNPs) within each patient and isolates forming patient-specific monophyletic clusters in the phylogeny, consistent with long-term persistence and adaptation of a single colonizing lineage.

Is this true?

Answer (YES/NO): YES